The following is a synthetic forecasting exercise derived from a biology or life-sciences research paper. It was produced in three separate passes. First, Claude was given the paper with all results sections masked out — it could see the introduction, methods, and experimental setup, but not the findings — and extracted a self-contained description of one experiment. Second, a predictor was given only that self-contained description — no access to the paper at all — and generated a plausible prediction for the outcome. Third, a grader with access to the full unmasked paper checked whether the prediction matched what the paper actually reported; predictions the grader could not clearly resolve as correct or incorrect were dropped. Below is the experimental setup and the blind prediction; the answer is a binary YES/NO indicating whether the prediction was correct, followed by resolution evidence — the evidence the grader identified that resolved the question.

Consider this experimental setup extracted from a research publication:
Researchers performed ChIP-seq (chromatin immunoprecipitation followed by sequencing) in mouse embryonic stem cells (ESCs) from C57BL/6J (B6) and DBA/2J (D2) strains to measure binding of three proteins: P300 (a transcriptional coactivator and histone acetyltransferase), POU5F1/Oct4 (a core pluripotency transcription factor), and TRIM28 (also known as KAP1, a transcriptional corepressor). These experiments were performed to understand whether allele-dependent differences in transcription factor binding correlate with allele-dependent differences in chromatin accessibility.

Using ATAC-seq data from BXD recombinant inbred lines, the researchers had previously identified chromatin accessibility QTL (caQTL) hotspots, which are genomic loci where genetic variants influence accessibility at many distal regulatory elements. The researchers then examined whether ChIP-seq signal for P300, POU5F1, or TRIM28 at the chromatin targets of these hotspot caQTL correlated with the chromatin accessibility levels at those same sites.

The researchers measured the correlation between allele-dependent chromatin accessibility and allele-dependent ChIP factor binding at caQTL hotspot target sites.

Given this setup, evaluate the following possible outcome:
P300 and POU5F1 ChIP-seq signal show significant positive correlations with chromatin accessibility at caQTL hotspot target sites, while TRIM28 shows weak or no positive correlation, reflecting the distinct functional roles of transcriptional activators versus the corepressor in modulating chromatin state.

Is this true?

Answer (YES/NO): NO